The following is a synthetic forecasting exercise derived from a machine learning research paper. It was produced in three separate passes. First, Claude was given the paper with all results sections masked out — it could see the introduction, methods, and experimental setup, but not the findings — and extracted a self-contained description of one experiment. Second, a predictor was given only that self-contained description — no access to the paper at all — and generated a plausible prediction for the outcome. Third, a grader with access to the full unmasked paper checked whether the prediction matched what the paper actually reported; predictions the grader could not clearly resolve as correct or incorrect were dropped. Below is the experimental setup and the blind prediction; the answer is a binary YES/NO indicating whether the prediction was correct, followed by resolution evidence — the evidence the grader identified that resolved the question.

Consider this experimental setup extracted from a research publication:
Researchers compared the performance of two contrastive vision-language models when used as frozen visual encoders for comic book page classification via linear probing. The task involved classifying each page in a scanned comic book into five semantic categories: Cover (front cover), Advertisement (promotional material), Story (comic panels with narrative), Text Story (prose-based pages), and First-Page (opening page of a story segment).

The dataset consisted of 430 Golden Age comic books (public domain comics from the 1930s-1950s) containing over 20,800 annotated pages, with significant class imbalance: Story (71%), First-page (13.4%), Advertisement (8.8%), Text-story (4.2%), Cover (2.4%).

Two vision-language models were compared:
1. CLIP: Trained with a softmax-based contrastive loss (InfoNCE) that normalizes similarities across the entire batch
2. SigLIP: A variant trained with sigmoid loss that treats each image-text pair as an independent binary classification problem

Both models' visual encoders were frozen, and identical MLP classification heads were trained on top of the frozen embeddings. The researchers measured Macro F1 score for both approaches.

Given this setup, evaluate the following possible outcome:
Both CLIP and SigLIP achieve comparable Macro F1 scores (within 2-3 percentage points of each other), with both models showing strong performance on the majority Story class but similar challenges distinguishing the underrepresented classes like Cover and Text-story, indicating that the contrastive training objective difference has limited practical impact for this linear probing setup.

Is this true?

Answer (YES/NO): NO